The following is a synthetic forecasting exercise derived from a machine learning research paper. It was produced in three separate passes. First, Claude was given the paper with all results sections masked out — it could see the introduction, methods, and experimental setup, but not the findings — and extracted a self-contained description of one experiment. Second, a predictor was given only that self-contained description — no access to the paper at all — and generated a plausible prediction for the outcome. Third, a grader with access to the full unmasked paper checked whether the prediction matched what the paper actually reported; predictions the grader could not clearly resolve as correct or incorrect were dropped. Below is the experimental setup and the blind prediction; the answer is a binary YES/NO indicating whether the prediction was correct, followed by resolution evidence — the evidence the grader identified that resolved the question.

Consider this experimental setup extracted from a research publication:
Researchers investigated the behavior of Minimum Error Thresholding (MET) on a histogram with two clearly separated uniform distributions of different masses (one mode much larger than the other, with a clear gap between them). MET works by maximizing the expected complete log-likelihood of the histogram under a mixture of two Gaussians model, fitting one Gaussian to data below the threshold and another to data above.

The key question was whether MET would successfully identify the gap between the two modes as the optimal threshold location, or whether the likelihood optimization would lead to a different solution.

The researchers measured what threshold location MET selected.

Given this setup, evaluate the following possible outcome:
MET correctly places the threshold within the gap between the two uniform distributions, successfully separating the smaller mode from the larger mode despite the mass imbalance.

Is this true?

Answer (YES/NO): NO